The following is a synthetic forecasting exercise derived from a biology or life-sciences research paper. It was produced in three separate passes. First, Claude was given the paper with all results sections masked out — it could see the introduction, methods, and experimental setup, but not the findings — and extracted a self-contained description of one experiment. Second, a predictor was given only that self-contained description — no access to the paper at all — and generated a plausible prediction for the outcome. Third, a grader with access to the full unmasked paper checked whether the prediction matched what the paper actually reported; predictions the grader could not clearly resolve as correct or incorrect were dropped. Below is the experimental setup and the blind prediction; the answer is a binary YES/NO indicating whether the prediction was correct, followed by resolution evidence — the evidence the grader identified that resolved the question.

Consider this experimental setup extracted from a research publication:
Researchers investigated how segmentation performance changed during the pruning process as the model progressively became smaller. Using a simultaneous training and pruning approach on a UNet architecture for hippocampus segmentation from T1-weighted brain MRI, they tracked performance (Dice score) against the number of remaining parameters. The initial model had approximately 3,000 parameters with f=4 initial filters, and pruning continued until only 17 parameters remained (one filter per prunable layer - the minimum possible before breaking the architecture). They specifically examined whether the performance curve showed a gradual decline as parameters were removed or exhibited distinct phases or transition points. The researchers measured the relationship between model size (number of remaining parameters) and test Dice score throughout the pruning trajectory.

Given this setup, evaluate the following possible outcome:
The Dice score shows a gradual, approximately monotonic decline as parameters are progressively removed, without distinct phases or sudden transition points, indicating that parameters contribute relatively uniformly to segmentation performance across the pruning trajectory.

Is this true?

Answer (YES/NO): NO